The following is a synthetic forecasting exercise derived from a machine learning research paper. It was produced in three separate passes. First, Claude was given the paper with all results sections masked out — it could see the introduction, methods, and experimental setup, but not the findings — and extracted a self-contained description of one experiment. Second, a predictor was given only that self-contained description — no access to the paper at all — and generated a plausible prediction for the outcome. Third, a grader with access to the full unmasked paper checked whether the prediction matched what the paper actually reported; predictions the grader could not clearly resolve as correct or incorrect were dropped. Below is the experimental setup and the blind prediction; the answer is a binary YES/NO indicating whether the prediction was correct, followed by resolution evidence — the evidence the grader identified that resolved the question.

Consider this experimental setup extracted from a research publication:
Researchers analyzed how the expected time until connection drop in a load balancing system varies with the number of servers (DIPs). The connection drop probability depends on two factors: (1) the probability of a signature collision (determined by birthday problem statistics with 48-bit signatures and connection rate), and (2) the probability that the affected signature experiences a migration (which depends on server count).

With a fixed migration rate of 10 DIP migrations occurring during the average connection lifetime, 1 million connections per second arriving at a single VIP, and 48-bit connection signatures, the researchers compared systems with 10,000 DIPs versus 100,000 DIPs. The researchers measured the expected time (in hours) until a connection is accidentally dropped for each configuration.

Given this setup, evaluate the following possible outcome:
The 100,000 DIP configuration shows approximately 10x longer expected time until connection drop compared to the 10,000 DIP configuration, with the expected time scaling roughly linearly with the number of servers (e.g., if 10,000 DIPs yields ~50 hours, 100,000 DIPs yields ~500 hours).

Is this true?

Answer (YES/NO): NO